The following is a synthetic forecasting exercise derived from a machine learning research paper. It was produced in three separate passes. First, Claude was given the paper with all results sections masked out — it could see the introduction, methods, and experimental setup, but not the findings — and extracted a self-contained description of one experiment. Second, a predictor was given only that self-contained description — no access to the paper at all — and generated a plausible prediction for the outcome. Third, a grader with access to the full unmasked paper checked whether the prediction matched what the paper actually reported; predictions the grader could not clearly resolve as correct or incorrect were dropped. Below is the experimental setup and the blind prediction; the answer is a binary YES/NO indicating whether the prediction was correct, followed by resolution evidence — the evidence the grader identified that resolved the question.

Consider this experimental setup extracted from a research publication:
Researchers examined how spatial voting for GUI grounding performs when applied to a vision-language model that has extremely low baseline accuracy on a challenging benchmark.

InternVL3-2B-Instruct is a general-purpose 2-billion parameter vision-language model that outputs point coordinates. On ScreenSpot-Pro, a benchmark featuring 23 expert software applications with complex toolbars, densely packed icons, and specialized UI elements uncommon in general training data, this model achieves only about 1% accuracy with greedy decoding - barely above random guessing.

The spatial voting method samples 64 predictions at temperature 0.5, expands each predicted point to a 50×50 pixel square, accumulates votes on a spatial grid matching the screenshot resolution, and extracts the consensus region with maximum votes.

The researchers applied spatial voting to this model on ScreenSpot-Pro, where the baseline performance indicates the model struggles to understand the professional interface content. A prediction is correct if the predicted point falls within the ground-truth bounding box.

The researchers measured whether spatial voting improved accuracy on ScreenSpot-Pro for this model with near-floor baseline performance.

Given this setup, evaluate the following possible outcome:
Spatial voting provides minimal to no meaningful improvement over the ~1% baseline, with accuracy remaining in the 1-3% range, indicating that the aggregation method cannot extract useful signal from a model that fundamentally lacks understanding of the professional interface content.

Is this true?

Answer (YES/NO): YES